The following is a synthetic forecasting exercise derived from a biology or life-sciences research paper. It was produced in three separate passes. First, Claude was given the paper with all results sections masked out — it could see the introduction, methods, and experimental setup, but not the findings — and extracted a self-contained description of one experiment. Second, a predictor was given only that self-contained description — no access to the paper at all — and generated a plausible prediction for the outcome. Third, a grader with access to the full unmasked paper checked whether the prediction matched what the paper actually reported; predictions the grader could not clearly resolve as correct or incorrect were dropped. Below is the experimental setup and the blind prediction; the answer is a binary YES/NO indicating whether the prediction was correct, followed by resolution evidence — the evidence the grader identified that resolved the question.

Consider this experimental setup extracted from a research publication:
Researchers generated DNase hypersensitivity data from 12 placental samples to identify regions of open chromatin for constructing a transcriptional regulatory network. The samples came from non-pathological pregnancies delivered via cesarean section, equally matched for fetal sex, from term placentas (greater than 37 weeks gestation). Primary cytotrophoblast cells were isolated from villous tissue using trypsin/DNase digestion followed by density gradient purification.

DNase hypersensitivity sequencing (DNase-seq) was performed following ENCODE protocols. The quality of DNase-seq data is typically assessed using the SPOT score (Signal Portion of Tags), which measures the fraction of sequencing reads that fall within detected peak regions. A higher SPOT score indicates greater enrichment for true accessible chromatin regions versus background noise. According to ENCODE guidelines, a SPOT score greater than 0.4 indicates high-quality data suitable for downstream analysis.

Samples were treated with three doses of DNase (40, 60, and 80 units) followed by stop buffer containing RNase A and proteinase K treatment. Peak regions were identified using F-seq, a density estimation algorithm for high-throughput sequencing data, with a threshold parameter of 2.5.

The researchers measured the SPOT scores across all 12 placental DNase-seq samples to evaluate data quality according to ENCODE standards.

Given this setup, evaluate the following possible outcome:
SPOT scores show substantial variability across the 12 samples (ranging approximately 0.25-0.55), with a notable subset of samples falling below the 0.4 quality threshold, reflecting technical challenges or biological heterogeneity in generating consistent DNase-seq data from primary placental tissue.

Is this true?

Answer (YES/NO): NO